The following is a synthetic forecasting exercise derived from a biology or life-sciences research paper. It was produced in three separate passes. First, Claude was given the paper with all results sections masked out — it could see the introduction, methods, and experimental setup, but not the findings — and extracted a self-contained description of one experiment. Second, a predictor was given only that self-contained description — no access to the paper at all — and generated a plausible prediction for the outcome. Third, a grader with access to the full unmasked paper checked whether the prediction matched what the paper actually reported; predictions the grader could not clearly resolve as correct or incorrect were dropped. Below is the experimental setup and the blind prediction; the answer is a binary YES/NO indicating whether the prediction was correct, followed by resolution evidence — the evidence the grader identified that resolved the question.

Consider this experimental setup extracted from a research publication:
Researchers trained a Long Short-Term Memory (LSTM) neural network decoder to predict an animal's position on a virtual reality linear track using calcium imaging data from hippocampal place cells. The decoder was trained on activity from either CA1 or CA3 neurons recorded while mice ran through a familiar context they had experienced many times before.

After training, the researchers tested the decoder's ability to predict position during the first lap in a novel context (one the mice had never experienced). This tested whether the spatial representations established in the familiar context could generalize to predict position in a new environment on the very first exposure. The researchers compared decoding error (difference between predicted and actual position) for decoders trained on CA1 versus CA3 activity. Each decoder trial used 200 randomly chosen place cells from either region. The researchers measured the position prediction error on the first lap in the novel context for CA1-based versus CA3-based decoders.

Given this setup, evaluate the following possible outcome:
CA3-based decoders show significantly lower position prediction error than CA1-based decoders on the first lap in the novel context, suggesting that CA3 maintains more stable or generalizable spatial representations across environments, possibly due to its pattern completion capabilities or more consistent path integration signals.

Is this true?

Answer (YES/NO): NO